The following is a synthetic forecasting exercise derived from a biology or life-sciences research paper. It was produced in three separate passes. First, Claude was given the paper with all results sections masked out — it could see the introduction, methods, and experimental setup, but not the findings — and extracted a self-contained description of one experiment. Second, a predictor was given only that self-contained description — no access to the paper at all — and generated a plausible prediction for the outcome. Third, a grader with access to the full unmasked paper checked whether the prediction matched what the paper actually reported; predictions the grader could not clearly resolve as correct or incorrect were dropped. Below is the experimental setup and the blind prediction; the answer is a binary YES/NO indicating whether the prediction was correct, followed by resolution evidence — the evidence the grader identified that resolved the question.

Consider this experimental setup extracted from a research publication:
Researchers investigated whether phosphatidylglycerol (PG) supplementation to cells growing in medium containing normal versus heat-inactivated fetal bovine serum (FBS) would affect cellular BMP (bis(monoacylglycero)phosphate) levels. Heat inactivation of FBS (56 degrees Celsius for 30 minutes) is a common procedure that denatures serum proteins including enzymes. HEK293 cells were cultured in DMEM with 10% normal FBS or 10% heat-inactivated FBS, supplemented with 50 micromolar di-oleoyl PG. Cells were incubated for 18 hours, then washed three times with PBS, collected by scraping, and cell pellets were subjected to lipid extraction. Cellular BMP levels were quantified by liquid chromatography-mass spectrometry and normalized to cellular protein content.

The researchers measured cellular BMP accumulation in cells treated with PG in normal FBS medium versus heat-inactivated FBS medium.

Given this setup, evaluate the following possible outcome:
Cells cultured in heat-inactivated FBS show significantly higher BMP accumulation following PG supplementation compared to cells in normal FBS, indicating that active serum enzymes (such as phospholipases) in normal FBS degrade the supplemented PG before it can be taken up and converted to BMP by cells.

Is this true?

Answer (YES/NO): NO